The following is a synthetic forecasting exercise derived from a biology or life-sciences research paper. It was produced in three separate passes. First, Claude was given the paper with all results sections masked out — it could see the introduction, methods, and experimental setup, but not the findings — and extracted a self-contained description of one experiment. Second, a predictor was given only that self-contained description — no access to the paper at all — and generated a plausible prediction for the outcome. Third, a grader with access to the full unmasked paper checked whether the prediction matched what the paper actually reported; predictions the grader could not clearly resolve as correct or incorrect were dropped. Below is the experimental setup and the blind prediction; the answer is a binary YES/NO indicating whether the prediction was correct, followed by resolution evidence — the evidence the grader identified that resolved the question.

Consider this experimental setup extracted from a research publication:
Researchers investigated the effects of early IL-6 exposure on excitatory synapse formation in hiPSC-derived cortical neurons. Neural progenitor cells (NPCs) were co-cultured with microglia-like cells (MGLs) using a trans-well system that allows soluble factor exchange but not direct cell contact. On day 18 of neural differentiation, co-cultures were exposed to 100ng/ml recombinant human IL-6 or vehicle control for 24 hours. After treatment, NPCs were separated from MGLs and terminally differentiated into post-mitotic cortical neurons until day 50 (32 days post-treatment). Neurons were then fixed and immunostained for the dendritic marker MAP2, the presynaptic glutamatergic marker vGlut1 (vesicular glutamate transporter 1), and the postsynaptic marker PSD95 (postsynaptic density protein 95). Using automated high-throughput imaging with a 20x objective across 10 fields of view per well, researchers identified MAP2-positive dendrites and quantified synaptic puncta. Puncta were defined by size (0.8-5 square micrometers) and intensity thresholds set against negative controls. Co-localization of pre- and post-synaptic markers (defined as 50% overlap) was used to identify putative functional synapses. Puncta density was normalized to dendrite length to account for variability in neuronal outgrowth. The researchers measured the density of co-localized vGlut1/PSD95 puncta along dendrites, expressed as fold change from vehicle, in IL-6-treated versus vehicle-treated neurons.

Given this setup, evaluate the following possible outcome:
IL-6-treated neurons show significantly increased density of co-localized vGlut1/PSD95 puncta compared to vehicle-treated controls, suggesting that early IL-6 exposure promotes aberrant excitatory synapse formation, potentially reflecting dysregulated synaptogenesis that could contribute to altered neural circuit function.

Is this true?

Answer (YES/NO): NO